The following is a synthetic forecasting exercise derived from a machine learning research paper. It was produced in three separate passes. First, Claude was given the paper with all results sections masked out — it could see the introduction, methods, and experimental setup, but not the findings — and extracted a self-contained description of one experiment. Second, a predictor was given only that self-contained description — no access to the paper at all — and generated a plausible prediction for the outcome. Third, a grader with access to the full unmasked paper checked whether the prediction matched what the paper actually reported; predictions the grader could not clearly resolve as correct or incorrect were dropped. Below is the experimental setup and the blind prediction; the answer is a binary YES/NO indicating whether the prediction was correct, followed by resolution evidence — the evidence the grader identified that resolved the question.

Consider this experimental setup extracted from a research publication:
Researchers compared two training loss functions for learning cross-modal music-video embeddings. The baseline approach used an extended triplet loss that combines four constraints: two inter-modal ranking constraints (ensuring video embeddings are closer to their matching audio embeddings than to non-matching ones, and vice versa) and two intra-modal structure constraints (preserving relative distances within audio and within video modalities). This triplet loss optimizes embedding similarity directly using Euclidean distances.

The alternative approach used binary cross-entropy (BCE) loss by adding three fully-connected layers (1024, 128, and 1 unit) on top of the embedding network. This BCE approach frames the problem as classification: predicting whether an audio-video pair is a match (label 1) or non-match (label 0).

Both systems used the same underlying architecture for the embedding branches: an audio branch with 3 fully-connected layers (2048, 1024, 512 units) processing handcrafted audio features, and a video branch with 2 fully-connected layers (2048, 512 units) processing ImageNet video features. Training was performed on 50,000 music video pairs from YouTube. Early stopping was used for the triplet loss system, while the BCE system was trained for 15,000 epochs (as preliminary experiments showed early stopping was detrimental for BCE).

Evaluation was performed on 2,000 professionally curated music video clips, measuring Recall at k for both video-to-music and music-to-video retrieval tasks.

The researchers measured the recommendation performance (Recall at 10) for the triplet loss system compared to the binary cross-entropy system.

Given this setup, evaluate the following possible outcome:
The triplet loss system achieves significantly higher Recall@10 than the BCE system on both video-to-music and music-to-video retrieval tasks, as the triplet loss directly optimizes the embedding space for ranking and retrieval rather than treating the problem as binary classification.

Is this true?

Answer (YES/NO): YES